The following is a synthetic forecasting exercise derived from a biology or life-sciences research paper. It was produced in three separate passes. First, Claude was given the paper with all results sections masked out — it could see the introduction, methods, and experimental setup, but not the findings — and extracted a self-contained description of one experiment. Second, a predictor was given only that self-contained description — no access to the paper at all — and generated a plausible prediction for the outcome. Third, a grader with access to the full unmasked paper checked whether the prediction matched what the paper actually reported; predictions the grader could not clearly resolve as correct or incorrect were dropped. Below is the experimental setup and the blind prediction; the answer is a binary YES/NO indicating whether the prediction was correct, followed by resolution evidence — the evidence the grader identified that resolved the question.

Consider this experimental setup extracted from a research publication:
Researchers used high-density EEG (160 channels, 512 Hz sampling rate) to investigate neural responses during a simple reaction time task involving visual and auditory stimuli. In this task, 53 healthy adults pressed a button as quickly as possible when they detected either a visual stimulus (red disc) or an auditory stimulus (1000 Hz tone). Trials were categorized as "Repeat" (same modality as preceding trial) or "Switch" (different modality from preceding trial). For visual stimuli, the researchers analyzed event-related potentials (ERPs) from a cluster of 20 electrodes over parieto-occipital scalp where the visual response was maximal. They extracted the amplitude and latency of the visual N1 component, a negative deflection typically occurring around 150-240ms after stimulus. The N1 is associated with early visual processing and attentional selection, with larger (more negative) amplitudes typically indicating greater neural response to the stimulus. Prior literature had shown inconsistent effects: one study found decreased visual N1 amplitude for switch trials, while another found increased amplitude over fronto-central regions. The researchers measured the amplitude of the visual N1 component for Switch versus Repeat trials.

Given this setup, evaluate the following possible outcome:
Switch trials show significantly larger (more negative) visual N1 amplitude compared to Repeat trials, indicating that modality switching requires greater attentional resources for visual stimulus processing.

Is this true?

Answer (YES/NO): NO